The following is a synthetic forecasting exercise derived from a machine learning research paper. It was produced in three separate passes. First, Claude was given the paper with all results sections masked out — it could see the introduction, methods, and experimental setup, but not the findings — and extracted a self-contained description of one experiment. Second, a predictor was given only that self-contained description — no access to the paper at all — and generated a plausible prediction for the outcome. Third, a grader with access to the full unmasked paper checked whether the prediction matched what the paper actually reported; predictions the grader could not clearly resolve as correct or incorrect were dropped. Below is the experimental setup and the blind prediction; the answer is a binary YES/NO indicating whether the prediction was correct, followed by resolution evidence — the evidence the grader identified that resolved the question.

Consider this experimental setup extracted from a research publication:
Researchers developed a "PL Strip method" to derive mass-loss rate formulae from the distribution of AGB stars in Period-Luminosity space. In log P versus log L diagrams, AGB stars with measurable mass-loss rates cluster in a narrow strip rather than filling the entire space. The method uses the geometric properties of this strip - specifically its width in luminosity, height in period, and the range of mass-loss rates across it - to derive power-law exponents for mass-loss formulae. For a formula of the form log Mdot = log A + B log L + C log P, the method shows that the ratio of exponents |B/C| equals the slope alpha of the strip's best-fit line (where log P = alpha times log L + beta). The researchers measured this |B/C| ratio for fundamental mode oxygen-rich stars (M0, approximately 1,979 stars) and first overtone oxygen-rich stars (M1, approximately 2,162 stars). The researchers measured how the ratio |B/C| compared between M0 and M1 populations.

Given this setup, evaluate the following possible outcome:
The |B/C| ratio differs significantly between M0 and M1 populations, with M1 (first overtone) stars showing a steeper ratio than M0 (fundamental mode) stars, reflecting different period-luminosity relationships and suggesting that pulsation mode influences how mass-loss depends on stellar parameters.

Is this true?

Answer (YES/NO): NO